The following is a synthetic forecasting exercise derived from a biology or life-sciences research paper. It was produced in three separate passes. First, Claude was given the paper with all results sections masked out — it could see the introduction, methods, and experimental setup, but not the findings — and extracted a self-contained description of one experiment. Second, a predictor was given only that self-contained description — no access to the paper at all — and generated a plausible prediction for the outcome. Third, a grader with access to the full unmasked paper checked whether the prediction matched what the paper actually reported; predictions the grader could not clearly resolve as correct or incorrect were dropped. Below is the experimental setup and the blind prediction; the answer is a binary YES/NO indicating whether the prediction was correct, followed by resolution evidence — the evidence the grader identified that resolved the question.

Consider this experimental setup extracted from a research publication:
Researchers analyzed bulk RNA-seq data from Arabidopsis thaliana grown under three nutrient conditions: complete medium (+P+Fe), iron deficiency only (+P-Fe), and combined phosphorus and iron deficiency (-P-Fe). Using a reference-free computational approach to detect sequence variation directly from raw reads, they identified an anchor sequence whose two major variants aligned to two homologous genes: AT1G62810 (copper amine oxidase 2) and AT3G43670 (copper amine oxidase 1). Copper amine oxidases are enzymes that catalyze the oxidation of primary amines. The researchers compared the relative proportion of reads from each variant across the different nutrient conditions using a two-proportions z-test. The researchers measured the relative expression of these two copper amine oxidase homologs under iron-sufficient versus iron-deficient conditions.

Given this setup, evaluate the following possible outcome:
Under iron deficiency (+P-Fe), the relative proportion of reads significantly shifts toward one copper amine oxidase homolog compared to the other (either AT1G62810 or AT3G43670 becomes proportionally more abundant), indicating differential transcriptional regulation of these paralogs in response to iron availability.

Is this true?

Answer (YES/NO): YES